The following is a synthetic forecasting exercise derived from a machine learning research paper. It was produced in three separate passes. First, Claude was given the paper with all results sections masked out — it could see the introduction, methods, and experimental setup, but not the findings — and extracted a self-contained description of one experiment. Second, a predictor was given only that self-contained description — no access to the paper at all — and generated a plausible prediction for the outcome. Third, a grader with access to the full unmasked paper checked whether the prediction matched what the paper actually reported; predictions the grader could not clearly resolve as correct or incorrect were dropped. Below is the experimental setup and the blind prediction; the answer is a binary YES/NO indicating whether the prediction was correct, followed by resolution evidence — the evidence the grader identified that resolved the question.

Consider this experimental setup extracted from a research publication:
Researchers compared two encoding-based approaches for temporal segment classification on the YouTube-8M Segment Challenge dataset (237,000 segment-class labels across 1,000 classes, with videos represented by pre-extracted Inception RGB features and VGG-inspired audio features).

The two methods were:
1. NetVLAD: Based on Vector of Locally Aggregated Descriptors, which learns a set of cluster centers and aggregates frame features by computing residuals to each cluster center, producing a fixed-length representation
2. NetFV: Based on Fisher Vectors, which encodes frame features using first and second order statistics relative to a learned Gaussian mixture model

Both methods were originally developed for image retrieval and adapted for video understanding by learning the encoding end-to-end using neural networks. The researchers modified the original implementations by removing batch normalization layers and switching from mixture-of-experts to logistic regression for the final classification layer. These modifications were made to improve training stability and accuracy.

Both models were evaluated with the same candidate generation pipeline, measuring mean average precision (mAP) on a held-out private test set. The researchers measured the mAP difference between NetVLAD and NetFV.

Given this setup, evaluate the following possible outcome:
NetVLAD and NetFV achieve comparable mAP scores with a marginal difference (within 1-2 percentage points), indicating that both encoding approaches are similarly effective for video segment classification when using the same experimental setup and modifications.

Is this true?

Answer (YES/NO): YES